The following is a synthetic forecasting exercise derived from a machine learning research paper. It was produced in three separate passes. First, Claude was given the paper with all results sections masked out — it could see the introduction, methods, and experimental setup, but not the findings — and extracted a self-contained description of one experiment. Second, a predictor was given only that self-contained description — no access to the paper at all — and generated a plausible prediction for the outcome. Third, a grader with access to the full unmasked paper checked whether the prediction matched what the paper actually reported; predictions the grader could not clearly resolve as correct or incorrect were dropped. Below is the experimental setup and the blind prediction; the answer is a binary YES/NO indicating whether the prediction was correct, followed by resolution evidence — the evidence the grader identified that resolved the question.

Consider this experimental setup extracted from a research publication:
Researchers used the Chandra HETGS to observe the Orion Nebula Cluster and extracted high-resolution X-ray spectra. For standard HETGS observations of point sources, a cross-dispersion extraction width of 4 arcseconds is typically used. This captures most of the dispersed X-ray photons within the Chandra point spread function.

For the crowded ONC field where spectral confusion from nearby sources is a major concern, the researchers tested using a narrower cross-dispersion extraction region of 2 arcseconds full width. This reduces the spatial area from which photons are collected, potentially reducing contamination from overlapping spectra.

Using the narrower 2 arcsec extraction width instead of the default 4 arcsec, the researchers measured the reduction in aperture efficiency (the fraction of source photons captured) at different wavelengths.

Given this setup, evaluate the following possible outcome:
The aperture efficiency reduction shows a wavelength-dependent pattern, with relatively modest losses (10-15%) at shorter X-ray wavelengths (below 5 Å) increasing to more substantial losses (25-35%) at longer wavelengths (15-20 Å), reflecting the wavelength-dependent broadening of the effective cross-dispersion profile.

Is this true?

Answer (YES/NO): NO